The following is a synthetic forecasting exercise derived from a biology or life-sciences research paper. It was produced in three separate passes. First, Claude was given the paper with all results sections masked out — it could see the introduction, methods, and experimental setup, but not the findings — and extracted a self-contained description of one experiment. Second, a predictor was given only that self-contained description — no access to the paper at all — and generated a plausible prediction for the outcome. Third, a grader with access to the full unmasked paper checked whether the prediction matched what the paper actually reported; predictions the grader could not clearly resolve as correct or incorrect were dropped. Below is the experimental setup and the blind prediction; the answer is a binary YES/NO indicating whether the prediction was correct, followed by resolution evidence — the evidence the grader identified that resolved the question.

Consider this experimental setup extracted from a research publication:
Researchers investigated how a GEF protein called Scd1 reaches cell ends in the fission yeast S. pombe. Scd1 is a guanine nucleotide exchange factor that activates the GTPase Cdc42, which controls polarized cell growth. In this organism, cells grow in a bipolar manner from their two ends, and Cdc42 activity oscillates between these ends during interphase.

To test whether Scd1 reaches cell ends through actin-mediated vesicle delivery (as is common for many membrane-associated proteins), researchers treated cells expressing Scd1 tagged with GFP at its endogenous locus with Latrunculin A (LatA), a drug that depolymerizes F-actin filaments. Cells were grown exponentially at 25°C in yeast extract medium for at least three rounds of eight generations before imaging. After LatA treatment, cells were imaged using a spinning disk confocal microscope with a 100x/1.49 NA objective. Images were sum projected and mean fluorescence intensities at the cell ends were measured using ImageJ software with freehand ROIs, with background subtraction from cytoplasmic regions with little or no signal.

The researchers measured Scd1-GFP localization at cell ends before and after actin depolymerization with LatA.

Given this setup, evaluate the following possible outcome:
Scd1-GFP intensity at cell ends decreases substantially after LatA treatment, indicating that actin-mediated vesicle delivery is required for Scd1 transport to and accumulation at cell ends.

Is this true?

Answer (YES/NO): YES